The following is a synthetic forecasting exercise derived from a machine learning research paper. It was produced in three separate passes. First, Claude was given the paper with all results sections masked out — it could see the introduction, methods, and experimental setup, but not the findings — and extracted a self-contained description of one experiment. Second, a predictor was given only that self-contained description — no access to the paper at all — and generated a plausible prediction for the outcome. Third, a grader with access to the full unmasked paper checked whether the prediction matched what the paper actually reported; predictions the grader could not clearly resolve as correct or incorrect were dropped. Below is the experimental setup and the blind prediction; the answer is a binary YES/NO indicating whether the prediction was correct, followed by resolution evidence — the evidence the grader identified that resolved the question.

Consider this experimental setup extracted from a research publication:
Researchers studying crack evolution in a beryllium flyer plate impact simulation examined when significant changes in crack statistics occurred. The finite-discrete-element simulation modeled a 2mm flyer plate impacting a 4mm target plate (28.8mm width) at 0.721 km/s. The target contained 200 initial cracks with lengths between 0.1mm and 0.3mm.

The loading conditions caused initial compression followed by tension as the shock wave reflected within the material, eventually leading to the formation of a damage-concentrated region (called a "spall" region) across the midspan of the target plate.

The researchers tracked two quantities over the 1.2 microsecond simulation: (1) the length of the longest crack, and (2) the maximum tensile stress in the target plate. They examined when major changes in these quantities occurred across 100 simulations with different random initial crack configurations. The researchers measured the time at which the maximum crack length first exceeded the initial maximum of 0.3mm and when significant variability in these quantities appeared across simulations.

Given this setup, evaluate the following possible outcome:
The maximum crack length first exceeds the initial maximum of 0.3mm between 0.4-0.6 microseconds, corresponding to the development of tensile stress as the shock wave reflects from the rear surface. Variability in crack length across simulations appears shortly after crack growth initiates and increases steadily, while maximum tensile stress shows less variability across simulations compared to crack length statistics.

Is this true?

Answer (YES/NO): NO